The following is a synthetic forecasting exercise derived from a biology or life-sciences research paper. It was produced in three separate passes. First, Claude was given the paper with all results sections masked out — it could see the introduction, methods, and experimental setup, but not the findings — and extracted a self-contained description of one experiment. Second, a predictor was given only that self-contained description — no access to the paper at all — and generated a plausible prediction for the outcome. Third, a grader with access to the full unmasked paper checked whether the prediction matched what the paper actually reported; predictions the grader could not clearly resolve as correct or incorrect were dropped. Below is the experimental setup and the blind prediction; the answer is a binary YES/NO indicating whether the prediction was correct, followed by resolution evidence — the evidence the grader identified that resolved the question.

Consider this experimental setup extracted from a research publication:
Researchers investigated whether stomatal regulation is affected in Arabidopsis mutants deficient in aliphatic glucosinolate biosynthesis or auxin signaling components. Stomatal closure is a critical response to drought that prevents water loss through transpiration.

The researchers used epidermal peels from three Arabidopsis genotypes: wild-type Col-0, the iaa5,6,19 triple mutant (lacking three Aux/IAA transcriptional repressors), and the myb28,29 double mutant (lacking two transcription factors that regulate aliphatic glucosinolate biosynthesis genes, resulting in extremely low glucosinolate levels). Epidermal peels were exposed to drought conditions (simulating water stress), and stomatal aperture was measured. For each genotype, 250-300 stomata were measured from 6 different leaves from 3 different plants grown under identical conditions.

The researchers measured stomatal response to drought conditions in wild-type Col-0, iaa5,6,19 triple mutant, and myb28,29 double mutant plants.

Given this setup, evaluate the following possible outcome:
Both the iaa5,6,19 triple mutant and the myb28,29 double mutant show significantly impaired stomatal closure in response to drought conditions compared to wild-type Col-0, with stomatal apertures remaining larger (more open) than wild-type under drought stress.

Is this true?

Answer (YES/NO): YES